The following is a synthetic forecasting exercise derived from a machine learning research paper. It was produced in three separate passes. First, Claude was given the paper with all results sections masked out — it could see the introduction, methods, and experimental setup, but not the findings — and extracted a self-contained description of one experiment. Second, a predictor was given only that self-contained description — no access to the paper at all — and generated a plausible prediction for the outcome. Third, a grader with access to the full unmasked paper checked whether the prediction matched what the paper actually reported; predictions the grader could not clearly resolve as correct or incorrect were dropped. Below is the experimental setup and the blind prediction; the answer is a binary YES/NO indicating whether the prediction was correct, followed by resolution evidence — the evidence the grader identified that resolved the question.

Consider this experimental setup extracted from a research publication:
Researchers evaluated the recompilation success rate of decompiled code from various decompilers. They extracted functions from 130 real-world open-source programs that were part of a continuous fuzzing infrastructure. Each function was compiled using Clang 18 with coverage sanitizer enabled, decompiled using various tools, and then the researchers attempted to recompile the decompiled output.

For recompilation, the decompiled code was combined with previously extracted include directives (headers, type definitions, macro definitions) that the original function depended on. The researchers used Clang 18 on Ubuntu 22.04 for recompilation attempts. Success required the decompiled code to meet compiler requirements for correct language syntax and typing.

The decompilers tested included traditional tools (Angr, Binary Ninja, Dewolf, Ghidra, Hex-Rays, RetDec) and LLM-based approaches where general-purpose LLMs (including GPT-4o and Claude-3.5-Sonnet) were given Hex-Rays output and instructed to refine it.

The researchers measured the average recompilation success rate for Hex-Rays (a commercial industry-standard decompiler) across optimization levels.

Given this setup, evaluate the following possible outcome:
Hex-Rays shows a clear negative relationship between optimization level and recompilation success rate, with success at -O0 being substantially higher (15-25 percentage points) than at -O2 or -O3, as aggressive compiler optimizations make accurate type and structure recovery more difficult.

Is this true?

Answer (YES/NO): NO